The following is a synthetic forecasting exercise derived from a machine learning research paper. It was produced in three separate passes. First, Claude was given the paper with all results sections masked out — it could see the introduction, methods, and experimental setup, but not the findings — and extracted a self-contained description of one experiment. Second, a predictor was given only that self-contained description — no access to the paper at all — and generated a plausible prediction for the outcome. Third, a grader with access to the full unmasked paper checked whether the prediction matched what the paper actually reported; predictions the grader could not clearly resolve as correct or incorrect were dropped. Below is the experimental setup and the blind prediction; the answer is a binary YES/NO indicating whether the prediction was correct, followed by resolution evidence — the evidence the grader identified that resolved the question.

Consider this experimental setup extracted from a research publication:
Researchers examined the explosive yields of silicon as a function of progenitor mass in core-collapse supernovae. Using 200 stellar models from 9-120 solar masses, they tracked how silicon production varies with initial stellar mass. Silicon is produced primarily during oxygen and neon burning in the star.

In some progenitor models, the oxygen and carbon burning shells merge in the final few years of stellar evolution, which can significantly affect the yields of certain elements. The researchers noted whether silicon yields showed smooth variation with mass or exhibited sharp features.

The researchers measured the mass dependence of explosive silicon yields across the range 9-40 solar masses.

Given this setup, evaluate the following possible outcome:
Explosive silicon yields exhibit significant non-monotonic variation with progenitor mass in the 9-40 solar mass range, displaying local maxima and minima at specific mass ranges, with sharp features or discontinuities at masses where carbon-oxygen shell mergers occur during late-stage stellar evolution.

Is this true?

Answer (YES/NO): YES